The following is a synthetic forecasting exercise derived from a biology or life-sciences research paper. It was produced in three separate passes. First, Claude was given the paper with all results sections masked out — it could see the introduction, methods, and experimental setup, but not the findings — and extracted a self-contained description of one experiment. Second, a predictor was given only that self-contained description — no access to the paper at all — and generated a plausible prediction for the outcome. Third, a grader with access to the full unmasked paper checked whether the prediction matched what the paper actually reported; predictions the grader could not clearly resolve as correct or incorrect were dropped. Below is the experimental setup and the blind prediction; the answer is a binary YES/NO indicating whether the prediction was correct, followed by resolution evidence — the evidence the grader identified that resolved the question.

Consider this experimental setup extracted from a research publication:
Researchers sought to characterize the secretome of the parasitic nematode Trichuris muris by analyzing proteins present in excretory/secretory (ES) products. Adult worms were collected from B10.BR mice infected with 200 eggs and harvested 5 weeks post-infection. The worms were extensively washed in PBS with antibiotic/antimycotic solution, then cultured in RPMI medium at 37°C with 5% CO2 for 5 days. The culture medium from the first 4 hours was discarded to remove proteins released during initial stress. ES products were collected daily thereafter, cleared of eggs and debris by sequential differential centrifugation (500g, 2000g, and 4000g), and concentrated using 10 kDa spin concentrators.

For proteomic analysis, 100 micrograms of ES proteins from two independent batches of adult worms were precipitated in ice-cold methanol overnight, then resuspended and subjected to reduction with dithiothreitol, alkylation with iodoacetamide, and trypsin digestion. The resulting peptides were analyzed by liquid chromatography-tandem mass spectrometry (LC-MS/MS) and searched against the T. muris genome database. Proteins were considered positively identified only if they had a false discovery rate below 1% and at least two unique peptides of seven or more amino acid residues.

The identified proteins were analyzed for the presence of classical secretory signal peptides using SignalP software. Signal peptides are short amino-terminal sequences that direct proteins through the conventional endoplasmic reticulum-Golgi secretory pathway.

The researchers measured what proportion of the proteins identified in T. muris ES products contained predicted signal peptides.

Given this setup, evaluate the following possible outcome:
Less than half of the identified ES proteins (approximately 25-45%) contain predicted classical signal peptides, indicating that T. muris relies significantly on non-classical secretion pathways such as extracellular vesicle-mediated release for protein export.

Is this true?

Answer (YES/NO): YES